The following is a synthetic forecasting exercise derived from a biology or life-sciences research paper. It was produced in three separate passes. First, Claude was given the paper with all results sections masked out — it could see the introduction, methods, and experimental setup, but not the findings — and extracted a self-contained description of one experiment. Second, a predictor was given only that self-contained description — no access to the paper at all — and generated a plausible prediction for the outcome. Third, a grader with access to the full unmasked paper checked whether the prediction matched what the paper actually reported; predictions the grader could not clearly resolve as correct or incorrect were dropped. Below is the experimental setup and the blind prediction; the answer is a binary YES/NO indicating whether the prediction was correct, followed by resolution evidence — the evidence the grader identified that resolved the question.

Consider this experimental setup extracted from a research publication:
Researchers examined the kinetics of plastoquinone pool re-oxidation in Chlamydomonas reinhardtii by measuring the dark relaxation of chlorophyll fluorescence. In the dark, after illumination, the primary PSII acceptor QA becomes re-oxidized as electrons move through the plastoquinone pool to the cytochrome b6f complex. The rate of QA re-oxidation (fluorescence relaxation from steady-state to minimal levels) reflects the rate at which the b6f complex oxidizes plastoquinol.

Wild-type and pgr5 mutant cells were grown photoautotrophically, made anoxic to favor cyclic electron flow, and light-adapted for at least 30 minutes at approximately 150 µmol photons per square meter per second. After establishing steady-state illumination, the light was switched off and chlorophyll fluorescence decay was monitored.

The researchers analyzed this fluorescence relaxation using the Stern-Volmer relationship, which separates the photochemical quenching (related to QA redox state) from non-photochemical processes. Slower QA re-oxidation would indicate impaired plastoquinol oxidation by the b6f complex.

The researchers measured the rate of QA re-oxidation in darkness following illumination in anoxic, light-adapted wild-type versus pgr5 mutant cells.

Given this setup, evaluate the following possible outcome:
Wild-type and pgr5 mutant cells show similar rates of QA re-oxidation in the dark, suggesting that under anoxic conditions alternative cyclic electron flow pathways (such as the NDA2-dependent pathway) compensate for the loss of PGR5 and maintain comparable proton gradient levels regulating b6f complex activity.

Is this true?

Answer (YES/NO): NO